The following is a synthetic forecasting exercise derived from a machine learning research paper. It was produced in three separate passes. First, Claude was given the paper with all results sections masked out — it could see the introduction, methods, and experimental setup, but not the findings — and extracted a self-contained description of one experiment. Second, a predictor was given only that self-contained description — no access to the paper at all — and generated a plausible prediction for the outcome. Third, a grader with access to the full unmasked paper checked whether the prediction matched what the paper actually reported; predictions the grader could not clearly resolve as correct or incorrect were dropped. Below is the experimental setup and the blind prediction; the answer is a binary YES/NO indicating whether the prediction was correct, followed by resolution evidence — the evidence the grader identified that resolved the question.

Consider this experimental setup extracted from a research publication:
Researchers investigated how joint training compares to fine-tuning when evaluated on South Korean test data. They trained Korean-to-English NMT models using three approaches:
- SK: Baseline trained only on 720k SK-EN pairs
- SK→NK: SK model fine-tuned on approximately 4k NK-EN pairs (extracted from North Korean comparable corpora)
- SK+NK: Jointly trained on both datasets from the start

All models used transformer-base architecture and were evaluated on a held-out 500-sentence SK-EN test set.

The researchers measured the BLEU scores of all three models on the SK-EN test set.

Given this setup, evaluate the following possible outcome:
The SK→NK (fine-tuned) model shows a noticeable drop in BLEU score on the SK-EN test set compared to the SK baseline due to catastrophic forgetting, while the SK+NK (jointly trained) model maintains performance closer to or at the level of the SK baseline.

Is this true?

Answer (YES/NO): YES